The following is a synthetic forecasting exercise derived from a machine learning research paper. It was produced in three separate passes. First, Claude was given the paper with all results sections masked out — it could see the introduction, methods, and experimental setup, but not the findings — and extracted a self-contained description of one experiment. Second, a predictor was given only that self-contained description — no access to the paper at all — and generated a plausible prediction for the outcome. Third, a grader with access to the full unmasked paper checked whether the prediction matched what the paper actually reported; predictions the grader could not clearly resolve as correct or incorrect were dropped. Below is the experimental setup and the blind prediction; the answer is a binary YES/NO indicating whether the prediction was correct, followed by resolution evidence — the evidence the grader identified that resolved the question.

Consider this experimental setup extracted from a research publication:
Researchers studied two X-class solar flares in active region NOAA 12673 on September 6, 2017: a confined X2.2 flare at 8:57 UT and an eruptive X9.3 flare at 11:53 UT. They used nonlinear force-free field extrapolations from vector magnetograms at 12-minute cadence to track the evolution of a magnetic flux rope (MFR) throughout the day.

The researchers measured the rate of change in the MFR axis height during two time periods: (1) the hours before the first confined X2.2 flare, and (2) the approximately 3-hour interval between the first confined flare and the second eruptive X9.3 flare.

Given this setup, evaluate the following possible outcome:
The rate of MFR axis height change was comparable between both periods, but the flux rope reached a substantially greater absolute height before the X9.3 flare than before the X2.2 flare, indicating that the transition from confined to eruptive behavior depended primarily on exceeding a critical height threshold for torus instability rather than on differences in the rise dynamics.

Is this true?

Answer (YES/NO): NO